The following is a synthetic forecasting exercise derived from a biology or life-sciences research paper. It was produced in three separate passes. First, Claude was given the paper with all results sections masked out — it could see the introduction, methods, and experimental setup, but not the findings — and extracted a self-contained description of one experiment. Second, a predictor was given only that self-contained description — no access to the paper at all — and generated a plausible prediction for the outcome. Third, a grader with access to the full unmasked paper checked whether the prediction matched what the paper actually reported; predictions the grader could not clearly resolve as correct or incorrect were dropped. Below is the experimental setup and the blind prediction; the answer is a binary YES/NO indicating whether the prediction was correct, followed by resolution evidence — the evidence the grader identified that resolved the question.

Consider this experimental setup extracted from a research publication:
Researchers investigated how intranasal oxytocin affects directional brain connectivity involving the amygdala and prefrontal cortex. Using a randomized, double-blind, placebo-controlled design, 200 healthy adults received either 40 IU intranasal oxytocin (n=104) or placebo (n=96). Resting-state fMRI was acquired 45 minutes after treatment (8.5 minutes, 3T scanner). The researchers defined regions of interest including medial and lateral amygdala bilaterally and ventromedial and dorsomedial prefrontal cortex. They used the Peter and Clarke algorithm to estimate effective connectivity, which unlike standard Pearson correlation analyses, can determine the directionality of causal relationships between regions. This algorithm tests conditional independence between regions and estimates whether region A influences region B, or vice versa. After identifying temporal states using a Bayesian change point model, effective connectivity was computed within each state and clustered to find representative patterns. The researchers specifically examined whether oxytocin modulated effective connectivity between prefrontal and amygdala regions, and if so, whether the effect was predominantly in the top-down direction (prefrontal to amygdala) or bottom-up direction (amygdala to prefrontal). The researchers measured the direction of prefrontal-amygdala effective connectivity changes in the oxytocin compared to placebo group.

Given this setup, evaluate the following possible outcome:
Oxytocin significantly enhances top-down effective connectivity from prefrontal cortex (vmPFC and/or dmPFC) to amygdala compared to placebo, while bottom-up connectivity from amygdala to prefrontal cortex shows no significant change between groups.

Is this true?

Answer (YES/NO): NO